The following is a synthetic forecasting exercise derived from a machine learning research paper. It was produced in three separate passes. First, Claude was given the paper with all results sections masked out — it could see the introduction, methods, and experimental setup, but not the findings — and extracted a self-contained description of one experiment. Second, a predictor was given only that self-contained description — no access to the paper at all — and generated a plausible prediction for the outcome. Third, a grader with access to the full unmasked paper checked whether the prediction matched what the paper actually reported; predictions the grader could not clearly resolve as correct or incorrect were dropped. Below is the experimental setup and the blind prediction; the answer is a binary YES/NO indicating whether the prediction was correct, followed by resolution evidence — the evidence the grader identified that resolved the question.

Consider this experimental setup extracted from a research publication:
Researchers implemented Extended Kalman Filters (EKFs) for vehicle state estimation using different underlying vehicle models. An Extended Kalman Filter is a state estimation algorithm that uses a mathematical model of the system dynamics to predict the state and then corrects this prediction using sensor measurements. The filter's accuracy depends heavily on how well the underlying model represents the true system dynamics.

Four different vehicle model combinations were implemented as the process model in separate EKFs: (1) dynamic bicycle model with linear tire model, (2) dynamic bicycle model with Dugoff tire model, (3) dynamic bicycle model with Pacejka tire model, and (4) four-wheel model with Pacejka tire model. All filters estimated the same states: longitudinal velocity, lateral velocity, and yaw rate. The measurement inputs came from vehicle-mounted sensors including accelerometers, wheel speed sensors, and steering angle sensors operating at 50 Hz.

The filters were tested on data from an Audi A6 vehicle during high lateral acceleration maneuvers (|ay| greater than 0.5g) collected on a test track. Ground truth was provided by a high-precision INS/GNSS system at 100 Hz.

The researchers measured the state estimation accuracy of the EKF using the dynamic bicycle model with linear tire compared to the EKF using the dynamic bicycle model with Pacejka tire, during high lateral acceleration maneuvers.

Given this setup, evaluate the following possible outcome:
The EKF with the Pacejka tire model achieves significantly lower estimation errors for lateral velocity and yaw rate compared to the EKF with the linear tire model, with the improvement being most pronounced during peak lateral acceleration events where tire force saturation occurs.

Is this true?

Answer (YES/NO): NO